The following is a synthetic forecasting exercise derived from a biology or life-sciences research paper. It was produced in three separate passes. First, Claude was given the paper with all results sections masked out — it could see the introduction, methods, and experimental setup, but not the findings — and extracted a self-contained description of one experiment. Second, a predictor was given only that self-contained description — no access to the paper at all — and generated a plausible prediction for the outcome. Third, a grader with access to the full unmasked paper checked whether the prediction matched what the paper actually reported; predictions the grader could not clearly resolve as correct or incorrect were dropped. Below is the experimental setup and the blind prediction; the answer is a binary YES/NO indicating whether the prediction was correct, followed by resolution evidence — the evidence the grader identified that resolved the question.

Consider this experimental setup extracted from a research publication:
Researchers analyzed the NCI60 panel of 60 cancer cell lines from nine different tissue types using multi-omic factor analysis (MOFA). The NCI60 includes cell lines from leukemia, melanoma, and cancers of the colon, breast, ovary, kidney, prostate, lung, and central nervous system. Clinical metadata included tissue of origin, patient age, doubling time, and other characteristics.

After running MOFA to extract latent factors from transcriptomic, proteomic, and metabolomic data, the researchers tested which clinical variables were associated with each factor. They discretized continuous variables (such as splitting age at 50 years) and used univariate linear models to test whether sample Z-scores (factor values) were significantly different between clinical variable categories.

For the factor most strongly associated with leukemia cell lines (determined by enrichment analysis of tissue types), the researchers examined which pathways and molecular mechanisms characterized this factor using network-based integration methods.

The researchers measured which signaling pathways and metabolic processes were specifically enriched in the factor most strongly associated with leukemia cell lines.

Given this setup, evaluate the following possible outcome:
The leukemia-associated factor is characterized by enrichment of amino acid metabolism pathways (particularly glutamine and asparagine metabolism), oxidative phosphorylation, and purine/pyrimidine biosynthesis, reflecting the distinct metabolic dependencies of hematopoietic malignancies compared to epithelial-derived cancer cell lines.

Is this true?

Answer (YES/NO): NO